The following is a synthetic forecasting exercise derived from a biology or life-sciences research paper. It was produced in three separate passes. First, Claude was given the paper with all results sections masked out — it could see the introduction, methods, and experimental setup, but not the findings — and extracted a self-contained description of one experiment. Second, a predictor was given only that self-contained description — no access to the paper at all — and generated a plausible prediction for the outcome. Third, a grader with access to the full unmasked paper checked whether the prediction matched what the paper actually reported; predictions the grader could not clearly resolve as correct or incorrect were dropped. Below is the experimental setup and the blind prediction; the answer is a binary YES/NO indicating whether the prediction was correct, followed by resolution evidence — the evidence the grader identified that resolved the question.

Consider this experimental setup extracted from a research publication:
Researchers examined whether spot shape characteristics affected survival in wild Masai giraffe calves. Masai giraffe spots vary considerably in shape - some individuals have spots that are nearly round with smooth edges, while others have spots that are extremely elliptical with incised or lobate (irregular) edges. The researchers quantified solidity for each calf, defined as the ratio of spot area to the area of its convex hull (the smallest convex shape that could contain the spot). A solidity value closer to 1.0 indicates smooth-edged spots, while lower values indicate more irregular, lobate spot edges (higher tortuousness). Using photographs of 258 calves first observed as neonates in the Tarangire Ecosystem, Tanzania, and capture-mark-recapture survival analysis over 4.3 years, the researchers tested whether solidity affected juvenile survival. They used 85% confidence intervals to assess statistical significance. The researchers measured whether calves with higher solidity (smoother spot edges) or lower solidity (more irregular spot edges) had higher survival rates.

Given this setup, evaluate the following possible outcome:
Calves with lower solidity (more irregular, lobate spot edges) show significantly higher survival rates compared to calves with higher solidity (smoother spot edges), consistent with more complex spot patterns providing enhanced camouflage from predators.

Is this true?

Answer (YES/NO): NO